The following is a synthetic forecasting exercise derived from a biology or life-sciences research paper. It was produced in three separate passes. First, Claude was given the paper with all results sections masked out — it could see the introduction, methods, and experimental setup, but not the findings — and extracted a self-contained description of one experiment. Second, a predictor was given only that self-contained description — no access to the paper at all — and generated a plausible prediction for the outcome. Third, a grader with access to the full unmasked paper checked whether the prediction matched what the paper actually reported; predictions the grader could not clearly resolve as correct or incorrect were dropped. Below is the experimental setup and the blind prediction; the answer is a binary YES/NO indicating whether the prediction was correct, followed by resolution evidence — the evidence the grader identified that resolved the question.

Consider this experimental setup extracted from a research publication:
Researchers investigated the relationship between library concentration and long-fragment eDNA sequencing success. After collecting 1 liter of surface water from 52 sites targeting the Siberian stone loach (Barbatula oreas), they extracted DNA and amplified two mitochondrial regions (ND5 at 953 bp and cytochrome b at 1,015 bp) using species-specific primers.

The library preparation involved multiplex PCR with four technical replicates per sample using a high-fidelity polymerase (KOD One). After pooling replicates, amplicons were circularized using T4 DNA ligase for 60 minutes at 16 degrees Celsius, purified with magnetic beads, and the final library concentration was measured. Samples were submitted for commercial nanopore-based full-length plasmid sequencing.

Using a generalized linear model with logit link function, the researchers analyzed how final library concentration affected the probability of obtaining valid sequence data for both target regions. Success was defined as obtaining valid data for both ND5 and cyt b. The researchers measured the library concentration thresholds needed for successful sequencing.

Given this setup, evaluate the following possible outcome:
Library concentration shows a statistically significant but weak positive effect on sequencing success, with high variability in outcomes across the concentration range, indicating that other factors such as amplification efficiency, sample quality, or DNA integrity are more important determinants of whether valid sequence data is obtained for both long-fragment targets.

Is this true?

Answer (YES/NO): NO